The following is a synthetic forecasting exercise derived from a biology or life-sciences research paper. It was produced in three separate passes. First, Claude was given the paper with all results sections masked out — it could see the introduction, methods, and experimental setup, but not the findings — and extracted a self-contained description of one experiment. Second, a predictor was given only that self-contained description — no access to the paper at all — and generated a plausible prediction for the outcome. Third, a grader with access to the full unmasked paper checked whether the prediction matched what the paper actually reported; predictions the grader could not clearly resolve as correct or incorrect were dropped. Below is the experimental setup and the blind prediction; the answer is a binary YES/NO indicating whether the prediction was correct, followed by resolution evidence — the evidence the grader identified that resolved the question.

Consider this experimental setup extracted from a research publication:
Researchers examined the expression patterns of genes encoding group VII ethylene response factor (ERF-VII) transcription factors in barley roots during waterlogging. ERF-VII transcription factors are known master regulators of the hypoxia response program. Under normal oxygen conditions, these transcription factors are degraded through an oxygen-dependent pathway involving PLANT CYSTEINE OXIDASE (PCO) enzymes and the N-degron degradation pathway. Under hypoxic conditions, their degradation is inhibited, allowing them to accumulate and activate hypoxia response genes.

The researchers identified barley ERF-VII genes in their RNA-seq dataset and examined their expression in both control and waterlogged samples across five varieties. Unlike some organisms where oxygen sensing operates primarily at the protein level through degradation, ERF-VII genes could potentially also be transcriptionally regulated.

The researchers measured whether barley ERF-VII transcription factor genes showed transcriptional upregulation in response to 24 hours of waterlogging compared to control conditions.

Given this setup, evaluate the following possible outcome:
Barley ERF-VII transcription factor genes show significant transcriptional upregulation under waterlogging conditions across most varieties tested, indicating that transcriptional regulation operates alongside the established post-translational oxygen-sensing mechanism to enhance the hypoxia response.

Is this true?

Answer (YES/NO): YES